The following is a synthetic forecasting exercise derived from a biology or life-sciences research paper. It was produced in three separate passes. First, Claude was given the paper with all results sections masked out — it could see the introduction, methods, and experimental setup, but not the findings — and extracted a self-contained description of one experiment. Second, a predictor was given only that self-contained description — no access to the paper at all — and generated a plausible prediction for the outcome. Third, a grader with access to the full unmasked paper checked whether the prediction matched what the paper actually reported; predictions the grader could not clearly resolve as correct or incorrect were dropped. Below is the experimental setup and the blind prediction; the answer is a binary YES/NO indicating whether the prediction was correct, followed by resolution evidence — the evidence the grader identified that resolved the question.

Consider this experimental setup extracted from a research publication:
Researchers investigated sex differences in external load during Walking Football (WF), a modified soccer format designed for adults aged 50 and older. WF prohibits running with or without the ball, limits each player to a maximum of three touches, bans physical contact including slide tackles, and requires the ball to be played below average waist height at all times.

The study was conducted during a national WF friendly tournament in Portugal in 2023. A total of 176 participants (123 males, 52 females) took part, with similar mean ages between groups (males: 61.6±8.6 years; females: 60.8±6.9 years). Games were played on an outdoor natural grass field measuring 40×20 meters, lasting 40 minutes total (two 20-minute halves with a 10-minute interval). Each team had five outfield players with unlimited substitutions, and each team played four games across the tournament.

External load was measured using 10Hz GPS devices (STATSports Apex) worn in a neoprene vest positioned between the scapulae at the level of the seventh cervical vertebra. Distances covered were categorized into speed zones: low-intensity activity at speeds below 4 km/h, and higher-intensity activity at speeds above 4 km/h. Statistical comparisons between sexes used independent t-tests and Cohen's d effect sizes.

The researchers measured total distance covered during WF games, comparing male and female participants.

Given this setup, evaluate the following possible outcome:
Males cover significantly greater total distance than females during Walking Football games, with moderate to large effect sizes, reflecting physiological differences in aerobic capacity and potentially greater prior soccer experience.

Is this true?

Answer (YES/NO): YES